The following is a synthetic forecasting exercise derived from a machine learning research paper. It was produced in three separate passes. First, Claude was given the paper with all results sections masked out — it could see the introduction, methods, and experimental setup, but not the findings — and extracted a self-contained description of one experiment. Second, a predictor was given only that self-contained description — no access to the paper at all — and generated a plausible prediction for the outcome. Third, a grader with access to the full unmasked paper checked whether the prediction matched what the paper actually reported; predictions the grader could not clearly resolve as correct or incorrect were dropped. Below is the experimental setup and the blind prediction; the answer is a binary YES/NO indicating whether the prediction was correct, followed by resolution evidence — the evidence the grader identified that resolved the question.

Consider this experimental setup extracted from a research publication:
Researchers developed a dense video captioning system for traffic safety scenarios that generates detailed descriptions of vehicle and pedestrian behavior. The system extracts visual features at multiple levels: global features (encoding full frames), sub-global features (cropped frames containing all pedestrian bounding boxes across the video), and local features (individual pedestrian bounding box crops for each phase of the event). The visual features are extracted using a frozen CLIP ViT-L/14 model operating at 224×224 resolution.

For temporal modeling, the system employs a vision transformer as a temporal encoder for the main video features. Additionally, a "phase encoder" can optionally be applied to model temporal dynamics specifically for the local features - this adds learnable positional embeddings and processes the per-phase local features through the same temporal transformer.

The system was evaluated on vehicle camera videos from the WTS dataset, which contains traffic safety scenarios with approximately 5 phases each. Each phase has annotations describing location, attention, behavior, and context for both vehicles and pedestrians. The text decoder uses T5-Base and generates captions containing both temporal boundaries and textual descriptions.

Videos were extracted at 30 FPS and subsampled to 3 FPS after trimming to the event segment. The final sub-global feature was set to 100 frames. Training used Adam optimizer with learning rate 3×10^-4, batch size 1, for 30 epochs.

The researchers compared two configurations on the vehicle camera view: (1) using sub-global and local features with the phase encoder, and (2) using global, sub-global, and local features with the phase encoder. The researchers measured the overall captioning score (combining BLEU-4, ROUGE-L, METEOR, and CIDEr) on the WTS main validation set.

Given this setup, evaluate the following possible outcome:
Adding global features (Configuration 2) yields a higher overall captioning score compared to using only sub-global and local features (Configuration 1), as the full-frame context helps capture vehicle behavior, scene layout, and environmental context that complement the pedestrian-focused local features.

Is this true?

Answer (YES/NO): NO